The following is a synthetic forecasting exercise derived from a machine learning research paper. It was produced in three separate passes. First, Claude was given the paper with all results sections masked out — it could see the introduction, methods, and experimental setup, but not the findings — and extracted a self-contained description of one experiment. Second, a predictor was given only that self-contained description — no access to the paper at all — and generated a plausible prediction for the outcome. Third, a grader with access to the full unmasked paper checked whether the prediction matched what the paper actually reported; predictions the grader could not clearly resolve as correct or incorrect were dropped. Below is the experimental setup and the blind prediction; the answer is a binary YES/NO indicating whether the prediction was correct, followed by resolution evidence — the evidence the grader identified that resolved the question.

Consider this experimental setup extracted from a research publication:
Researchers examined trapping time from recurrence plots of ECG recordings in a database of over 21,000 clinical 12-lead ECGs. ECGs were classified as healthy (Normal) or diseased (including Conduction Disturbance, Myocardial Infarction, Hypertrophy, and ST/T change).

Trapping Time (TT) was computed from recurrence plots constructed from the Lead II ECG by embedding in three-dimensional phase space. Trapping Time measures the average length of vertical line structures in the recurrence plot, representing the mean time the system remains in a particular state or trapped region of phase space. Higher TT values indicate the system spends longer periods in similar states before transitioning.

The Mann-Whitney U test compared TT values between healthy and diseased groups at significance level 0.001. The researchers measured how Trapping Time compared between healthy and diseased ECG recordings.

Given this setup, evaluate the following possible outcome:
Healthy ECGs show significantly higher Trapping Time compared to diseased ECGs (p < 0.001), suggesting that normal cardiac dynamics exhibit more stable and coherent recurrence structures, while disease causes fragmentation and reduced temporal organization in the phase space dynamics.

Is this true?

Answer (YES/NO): NO